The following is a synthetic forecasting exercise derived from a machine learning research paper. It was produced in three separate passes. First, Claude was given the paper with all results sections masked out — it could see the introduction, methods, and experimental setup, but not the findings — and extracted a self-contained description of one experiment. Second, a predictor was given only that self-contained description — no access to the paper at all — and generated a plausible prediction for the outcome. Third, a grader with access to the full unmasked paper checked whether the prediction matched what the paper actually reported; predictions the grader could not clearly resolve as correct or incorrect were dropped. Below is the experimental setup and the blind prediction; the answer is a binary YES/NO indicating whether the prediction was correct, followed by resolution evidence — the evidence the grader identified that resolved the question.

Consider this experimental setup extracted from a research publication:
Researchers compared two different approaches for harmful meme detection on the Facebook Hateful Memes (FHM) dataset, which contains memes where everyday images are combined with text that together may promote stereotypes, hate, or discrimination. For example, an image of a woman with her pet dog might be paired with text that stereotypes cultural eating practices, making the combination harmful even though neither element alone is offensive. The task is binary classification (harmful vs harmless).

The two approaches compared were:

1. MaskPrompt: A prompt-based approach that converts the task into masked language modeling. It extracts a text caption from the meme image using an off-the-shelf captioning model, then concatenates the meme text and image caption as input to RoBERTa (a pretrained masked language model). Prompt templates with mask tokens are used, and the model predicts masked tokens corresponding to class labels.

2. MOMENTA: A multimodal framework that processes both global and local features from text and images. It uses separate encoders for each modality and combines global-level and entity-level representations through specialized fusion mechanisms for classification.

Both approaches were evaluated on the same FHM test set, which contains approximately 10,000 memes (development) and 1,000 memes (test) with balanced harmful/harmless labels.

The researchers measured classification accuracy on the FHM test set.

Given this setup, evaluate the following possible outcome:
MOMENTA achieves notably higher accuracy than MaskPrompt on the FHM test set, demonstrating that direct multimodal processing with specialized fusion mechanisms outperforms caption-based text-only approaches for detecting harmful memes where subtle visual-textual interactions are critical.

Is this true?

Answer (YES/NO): NO